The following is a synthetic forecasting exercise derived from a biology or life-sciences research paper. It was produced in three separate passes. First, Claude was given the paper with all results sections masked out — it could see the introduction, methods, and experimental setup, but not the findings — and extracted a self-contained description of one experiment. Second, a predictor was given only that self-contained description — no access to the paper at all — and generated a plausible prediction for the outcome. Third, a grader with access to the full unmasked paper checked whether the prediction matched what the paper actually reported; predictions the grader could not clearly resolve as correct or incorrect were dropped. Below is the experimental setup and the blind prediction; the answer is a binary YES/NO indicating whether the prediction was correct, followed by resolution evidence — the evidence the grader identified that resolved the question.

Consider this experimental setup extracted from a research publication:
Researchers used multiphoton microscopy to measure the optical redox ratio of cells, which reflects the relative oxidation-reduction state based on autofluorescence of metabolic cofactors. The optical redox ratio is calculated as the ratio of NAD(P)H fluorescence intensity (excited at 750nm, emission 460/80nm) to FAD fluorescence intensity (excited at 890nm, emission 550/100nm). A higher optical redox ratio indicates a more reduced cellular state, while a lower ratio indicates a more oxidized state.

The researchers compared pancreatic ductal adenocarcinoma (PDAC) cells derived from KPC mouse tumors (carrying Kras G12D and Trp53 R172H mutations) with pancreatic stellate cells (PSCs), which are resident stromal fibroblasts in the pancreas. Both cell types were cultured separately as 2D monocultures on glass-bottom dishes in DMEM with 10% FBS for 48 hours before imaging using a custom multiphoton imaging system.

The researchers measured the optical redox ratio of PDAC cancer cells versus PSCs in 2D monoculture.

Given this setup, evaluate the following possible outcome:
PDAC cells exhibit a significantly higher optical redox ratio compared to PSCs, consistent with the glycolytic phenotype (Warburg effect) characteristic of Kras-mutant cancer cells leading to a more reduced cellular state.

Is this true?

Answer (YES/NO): YES